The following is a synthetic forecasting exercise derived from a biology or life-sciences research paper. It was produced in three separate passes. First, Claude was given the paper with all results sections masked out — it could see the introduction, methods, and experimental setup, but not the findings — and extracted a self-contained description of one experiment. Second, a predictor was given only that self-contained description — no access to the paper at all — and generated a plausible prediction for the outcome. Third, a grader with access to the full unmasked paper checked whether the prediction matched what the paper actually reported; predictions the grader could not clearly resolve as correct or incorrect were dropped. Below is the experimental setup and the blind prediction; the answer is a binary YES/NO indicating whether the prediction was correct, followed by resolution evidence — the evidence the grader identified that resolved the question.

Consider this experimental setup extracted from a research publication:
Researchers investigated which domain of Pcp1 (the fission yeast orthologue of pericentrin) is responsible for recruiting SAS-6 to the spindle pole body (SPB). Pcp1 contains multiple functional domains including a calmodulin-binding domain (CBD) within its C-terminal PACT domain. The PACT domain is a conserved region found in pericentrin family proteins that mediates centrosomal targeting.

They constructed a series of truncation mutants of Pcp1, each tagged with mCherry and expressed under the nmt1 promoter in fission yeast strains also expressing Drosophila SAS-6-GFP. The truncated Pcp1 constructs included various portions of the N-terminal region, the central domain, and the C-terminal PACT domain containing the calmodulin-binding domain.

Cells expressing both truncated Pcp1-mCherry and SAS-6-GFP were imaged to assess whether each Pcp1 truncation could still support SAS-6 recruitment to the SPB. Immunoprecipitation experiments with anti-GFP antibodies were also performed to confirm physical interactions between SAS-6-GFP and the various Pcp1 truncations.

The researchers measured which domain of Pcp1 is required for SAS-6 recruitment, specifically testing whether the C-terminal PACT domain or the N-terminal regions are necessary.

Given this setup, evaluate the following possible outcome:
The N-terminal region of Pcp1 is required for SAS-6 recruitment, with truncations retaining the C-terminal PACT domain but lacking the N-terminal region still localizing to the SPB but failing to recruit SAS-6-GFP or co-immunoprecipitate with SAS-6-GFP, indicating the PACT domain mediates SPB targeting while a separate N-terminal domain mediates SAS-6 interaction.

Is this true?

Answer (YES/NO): NO